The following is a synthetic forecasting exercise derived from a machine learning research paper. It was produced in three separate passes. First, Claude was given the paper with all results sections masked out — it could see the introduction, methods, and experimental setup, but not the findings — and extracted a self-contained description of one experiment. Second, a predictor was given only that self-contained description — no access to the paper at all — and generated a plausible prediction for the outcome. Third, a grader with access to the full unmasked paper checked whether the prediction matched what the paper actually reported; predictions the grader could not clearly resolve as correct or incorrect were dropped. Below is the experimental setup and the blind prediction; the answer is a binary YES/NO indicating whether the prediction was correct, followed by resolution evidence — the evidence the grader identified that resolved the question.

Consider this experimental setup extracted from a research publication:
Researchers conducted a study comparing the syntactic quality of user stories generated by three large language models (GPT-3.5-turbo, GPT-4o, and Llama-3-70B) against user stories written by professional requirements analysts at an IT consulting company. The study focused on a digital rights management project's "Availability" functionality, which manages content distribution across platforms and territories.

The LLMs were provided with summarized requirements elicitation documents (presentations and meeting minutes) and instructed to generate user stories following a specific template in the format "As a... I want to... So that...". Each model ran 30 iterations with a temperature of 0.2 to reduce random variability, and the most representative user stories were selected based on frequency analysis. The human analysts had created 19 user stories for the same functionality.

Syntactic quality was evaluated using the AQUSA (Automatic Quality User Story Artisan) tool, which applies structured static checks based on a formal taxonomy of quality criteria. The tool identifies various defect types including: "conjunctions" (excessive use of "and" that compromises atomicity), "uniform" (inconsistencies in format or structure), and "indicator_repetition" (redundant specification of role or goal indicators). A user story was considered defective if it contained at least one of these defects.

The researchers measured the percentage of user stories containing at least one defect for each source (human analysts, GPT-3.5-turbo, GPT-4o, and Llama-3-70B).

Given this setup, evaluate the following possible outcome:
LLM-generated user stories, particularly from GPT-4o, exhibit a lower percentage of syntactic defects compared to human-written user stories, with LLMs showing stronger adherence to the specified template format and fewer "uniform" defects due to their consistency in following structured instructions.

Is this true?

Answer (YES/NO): NO